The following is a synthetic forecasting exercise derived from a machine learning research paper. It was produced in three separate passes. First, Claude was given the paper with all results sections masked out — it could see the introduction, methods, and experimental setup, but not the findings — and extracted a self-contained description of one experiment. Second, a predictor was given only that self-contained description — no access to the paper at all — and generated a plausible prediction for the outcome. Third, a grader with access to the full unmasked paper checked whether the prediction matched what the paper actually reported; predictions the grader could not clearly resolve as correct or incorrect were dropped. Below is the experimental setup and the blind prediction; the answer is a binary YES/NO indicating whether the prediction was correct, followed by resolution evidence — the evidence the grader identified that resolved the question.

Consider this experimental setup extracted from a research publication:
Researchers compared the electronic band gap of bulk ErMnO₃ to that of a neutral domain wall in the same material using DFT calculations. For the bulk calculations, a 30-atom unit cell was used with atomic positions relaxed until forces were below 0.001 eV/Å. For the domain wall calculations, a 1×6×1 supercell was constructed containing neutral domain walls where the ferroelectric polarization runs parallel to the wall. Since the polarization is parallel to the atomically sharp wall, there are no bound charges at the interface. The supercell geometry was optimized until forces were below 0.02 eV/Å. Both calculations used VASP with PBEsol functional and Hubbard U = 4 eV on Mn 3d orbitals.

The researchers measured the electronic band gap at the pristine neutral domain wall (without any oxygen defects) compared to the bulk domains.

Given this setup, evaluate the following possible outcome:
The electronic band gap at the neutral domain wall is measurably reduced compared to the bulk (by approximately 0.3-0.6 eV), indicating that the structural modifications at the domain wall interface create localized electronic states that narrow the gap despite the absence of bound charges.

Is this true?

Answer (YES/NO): NO